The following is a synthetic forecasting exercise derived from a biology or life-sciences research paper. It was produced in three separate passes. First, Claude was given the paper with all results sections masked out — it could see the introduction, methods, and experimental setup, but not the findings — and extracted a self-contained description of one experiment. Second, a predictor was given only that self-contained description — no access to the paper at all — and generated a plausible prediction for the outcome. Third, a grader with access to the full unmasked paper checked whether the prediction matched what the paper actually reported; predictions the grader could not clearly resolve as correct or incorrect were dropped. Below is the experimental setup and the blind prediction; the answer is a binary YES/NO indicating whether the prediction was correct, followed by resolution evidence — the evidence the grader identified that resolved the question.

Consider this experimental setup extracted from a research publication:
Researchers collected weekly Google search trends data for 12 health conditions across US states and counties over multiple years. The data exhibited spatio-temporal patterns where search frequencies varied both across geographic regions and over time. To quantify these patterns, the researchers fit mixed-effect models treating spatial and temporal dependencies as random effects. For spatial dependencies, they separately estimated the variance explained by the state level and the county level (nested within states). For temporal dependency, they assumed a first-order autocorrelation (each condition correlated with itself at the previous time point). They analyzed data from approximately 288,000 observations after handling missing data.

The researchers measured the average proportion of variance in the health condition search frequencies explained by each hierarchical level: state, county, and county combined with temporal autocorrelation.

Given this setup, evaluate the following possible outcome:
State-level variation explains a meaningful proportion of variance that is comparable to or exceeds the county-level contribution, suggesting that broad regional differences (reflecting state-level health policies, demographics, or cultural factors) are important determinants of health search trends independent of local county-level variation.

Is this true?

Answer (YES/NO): NO